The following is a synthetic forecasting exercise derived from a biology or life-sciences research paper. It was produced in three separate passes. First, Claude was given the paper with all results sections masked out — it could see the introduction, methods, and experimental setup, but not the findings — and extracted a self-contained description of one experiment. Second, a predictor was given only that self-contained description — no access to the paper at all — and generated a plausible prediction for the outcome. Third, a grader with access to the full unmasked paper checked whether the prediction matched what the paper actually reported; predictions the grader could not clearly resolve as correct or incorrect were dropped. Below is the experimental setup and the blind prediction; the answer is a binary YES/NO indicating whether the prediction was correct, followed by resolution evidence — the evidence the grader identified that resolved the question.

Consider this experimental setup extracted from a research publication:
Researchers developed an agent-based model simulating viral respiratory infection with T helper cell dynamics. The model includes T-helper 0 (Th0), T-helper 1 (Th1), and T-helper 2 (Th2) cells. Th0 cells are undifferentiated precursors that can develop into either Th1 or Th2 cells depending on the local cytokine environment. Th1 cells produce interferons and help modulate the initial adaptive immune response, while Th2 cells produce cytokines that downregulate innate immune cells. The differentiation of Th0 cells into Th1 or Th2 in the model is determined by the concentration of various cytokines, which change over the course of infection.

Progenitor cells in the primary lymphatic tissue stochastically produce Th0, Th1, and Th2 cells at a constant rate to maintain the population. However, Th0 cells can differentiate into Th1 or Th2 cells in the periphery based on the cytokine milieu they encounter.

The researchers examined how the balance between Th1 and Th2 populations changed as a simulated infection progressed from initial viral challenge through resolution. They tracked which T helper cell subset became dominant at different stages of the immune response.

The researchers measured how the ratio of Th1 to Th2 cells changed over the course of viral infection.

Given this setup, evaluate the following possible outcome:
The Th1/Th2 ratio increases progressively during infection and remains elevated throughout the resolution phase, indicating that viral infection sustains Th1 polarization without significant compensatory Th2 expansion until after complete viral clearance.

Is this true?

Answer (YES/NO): NO